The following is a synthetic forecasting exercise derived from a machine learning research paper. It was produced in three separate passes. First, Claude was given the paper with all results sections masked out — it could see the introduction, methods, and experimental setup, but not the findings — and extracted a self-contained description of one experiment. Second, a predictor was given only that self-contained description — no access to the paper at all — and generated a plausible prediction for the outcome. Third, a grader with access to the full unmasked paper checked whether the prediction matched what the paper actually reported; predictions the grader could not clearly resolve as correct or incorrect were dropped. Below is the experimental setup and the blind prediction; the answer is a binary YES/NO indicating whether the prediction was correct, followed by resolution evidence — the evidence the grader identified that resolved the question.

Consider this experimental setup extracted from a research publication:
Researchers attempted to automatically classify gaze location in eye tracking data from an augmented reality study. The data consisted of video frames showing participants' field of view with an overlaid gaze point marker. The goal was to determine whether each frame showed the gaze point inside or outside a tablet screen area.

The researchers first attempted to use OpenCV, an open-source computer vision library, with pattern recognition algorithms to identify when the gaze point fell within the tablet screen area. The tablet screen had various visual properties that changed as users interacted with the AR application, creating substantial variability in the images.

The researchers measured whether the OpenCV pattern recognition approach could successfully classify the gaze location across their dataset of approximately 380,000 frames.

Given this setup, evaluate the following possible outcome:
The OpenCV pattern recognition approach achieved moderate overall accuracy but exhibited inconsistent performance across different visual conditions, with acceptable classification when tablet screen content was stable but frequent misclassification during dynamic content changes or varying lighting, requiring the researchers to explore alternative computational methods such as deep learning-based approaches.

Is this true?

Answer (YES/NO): NO